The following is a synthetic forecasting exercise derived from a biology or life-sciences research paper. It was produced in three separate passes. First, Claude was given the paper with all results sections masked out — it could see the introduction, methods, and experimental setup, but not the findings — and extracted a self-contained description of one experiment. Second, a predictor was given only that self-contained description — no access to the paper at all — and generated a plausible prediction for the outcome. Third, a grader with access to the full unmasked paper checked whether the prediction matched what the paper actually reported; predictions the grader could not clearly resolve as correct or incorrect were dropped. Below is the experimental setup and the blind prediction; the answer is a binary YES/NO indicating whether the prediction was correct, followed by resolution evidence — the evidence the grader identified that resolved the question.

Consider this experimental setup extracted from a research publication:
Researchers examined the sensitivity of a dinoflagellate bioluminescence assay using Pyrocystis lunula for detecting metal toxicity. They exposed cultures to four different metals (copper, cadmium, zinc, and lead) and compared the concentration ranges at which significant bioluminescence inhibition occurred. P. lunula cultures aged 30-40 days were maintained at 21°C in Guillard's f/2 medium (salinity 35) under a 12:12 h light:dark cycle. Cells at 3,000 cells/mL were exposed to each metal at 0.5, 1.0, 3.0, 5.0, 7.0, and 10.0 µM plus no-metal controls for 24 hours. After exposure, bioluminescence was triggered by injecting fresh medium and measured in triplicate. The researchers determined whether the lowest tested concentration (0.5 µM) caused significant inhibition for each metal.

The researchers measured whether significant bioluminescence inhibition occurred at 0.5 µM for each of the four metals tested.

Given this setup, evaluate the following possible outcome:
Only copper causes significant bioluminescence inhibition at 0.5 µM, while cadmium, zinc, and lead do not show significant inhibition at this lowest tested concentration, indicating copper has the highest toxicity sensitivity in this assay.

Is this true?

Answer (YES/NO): NO